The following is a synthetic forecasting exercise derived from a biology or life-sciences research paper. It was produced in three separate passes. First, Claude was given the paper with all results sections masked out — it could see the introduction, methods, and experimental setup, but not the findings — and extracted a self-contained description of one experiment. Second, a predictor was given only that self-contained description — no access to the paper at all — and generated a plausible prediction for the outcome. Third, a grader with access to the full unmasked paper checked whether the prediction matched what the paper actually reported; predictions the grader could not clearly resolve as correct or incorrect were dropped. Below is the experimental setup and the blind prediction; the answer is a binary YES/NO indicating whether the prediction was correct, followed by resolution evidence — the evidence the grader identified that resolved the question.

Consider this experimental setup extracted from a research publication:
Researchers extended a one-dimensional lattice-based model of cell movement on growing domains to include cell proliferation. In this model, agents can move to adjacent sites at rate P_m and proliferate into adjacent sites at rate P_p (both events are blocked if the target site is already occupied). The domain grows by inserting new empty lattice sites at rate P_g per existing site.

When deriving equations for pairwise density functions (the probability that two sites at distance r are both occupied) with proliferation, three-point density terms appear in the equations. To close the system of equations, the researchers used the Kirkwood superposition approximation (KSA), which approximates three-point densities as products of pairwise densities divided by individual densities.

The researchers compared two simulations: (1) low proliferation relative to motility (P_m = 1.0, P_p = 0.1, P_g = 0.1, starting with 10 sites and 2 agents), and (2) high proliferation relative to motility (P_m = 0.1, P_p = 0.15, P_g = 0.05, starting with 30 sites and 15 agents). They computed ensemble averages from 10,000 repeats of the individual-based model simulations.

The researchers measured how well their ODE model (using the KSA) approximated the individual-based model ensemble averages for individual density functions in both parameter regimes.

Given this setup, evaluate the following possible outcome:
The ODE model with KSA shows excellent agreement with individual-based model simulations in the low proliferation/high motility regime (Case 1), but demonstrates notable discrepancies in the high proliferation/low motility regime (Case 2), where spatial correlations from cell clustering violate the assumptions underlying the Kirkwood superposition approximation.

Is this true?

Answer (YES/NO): YES